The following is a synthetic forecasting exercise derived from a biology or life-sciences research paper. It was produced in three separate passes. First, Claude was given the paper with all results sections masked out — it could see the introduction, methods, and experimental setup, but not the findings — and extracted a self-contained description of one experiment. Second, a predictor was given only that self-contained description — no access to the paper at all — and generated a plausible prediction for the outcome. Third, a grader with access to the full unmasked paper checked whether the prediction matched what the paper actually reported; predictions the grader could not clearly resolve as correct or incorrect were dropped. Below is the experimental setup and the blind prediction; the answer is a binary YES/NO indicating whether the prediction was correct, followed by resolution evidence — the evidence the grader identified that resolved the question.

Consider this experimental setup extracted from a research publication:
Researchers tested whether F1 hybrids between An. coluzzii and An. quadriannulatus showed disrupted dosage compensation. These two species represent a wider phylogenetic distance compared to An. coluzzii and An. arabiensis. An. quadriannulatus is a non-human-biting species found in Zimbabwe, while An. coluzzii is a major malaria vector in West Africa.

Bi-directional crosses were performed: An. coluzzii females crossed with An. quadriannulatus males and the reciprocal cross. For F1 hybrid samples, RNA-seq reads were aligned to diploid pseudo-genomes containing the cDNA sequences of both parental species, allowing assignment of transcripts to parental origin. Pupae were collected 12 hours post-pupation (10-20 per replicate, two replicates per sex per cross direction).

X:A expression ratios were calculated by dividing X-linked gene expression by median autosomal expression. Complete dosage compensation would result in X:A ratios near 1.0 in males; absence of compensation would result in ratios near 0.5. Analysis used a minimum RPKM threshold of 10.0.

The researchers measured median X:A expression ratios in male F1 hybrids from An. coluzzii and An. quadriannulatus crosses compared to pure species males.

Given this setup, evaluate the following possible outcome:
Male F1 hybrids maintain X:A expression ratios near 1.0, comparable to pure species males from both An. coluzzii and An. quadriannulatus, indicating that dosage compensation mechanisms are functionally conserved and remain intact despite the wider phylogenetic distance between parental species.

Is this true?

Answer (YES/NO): YES